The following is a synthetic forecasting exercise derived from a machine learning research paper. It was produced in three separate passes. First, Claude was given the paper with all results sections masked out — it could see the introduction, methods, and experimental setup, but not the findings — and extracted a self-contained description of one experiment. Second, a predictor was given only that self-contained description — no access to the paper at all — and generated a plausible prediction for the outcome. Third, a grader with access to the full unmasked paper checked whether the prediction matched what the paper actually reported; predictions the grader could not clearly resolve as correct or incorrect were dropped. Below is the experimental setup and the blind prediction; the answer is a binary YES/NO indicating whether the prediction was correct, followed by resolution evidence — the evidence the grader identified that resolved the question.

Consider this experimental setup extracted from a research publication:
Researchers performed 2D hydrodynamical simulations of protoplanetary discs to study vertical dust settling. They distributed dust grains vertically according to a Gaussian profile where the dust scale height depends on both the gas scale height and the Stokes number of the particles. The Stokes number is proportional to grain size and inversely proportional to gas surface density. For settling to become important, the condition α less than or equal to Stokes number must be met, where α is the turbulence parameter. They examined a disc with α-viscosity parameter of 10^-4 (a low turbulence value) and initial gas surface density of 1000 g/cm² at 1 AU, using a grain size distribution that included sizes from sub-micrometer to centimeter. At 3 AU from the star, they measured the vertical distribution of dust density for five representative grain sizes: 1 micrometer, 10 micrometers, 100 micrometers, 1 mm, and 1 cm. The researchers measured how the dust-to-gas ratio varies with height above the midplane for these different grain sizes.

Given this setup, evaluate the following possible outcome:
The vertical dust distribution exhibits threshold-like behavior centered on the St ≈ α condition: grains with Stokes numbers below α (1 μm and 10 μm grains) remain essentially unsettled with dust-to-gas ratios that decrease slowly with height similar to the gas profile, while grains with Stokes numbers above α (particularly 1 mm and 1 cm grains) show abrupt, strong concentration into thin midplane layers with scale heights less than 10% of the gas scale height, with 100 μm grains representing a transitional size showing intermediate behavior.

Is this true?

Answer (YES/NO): NO